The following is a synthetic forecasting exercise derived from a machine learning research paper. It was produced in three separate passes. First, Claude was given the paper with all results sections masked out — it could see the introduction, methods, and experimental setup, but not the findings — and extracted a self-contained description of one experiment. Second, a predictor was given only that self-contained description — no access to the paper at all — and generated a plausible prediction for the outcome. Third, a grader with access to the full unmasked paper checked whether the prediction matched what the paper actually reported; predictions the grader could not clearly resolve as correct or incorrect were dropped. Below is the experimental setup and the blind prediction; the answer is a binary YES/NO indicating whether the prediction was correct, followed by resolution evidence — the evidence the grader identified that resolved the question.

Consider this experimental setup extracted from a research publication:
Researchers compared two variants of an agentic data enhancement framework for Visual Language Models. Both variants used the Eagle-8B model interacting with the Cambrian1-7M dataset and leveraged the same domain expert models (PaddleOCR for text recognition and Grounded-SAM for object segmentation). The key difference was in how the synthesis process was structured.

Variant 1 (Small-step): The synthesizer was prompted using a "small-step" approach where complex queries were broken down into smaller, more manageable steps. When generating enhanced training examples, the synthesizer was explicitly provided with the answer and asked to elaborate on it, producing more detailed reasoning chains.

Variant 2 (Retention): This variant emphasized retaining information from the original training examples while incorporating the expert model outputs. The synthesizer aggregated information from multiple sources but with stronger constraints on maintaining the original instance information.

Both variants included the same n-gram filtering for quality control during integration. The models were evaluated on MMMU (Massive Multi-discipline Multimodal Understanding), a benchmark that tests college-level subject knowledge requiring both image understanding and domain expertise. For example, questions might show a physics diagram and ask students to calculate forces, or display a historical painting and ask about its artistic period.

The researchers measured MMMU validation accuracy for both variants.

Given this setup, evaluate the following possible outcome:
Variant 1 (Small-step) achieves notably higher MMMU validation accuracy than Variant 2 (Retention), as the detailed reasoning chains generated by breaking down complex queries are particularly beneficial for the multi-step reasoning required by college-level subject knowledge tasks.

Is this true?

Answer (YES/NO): NO